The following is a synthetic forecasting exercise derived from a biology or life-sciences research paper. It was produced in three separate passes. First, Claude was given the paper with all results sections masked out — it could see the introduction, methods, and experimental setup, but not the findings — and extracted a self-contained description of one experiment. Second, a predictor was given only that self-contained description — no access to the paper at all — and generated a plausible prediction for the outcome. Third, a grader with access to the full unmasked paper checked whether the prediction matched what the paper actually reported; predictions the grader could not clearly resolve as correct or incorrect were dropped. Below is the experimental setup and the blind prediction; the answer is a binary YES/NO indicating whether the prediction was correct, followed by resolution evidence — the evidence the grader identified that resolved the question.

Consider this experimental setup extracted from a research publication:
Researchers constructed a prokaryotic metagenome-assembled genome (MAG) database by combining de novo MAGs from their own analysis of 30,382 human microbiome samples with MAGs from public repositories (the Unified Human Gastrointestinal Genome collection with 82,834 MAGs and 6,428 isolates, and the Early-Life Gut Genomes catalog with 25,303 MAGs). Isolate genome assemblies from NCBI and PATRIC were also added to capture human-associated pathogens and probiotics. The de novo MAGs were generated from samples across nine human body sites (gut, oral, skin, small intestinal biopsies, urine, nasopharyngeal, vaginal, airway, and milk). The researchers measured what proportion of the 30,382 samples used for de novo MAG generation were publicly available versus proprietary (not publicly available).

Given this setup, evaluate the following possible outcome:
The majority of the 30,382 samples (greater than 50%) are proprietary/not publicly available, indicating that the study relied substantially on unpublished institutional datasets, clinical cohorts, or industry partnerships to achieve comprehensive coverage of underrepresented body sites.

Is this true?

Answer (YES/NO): NO